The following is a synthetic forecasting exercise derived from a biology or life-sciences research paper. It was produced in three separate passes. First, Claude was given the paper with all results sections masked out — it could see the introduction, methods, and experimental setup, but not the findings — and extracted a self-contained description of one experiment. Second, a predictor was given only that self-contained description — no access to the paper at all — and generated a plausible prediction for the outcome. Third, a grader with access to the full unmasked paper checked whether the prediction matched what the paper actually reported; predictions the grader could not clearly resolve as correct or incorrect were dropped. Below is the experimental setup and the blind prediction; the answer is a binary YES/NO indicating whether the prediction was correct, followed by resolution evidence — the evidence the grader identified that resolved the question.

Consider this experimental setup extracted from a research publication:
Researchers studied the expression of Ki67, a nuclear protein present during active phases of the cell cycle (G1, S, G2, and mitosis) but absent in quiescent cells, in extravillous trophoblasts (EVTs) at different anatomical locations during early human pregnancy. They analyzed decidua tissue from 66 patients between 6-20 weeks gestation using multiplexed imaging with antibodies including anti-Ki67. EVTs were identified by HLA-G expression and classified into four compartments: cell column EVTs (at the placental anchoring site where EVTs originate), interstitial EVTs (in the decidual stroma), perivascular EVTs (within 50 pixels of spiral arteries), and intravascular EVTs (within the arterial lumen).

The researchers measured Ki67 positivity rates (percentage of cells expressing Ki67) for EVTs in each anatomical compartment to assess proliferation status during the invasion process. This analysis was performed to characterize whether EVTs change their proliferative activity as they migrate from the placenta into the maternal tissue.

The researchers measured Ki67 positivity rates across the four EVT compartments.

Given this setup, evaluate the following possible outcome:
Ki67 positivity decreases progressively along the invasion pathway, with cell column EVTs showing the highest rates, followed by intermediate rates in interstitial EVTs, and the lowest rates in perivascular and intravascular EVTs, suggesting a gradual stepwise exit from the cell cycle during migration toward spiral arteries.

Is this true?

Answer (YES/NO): NO